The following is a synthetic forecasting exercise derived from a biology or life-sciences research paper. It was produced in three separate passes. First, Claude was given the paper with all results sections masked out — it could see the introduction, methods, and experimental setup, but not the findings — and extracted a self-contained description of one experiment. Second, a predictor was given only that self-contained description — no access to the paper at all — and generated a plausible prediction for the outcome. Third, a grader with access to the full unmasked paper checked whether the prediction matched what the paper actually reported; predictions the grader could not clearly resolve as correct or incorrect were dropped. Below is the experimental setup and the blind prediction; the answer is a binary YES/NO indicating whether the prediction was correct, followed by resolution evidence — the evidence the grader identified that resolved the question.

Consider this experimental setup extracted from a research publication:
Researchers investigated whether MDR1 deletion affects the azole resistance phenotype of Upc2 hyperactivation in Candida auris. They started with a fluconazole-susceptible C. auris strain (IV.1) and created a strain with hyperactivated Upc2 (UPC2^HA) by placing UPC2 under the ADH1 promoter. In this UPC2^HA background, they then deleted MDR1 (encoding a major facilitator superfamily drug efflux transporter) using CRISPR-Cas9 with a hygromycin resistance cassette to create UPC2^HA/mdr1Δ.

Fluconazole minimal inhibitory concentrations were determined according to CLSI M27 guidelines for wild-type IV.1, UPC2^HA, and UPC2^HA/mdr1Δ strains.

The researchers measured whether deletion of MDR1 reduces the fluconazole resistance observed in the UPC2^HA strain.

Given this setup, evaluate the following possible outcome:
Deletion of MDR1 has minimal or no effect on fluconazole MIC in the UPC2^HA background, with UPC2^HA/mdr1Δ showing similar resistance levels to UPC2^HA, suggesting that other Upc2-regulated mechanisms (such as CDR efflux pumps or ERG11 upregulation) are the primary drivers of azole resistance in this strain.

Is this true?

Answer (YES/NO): YES